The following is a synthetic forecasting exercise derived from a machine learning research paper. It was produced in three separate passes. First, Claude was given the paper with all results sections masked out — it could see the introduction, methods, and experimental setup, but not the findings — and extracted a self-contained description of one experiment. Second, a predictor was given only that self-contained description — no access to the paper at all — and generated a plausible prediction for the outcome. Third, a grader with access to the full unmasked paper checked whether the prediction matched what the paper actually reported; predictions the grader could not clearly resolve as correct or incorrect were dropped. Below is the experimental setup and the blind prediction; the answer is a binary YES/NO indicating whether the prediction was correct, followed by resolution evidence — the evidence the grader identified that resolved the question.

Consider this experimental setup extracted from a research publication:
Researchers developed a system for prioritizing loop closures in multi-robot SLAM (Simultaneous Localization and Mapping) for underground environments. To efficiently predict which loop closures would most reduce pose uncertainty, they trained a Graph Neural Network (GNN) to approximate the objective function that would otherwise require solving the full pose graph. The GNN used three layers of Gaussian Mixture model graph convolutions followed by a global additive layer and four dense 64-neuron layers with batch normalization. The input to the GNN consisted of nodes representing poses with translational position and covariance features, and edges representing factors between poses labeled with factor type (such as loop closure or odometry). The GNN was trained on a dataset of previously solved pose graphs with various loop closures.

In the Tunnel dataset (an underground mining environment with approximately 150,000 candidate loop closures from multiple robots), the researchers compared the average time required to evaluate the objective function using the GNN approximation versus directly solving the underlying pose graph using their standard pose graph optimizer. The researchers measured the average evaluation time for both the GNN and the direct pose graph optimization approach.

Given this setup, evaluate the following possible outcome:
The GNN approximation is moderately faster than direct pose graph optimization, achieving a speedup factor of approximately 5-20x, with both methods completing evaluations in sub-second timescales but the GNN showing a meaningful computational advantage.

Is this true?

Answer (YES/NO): NO